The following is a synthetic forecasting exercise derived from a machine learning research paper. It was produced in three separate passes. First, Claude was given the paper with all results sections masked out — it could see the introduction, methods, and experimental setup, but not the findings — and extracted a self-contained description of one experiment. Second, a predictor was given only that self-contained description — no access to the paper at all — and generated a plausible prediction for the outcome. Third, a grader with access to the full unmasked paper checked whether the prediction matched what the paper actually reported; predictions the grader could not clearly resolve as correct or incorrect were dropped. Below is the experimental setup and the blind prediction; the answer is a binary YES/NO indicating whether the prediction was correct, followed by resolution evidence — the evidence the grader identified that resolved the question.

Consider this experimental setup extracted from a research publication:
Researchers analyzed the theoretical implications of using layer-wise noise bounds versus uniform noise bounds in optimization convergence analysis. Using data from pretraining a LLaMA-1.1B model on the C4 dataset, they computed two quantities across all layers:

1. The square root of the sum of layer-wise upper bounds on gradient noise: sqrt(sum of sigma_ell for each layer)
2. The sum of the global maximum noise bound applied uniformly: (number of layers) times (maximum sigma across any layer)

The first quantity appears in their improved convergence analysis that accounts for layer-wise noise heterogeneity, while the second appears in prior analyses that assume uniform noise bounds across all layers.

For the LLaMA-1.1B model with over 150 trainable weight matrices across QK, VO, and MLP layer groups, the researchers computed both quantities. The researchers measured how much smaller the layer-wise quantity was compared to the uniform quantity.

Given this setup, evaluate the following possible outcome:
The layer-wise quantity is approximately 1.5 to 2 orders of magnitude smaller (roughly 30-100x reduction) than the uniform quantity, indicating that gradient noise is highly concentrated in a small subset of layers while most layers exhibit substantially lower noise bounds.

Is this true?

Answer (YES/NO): NO